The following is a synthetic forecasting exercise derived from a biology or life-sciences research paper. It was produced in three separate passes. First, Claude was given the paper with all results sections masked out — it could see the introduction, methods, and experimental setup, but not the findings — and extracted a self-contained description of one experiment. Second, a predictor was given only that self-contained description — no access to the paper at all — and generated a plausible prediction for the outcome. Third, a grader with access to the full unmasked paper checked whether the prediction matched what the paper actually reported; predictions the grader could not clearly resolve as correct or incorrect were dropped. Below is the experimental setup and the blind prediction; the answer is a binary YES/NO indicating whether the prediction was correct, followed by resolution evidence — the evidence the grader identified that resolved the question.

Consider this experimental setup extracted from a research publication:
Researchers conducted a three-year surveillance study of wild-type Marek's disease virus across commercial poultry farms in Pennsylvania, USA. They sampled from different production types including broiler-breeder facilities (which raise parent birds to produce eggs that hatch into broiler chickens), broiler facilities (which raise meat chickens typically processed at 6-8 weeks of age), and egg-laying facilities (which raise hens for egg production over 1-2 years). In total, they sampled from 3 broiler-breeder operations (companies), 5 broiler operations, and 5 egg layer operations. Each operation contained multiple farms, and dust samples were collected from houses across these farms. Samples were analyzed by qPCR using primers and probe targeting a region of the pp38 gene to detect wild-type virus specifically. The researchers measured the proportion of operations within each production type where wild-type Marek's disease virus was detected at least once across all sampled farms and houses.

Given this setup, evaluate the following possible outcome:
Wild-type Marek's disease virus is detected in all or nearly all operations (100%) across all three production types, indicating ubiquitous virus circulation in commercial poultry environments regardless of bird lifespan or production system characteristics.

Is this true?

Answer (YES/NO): NO